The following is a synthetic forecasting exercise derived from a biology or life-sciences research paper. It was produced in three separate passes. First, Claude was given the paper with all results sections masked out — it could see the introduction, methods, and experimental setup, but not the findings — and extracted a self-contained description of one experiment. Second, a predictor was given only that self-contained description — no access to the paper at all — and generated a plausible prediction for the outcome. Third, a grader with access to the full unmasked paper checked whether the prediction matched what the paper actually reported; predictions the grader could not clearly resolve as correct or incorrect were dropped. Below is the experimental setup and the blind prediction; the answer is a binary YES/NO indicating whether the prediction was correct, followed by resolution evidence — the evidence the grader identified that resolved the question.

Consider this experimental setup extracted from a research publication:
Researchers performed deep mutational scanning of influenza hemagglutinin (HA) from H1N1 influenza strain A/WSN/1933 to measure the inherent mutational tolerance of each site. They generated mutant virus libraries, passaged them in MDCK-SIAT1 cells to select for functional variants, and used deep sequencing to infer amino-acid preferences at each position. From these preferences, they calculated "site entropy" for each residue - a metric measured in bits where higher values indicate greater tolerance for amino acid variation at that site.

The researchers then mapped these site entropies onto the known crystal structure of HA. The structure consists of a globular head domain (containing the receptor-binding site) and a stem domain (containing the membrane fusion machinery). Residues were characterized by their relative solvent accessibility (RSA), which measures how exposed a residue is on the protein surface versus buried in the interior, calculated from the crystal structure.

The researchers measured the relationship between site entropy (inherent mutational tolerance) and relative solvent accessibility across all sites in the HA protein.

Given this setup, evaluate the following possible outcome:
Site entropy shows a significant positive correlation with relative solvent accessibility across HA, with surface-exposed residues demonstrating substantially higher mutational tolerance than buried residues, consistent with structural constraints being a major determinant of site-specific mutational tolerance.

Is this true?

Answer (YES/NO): YES